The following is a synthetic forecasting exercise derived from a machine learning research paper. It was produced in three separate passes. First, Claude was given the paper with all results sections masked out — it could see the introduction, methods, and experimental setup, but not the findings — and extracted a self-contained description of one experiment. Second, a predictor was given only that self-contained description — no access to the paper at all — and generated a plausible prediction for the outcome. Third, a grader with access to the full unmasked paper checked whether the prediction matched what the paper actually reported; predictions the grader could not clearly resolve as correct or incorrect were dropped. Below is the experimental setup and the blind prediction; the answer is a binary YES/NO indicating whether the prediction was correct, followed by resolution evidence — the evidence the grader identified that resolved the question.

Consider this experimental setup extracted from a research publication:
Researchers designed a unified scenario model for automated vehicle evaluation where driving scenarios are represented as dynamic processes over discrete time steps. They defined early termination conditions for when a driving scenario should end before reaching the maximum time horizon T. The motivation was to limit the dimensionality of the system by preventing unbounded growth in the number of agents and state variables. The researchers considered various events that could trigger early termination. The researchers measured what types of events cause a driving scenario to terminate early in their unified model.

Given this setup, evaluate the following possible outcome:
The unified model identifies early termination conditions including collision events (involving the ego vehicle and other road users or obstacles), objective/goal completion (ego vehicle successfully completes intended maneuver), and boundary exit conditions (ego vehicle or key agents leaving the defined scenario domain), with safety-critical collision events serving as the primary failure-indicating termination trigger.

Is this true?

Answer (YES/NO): NO